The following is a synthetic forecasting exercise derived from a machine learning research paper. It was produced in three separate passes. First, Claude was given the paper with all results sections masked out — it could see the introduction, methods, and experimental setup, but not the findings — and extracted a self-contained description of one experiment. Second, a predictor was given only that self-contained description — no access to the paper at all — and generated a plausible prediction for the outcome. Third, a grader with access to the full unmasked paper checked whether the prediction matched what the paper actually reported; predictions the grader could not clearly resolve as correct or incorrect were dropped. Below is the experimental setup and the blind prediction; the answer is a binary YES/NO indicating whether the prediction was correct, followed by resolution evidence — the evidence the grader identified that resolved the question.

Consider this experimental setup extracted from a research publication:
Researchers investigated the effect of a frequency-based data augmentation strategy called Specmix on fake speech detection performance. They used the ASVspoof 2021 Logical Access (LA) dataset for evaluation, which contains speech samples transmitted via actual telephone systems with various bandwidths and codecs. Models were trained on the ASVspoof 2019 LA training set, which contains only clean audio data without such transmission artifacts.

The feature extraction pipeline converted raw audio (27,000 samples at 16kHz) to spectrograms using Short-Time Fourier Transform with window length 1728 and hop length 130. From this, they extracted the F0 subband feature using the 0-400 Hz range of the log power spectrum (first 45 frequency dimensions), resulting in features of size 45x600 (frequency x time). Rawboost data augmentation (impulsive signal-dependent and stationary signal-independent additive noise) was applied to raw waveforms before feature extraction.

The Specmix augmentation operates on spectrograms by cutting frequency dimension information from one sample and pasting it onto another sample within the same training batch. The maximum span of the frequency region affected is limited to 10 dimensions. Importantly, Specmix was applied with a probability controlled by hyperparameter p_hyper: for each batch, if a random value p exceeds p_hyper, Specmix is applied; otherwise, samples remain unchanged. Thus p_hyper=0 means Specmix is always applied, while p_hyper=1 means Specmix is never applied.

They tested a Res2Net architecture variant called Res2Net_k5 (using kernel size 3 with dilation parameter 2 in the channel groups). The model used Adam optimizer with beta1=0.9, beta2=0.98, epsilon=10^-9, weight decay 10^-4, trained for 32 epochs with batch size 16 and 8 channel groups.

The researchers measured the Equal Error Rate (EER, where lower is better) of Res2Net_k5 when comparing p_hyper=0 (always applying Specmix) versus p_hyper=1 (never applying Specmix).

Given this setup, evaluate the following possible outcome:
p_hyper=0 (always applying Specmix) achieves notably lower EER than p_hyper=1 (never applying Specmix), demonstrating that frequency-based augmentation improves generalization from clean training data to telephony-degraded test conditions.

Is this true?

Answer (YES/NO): YES